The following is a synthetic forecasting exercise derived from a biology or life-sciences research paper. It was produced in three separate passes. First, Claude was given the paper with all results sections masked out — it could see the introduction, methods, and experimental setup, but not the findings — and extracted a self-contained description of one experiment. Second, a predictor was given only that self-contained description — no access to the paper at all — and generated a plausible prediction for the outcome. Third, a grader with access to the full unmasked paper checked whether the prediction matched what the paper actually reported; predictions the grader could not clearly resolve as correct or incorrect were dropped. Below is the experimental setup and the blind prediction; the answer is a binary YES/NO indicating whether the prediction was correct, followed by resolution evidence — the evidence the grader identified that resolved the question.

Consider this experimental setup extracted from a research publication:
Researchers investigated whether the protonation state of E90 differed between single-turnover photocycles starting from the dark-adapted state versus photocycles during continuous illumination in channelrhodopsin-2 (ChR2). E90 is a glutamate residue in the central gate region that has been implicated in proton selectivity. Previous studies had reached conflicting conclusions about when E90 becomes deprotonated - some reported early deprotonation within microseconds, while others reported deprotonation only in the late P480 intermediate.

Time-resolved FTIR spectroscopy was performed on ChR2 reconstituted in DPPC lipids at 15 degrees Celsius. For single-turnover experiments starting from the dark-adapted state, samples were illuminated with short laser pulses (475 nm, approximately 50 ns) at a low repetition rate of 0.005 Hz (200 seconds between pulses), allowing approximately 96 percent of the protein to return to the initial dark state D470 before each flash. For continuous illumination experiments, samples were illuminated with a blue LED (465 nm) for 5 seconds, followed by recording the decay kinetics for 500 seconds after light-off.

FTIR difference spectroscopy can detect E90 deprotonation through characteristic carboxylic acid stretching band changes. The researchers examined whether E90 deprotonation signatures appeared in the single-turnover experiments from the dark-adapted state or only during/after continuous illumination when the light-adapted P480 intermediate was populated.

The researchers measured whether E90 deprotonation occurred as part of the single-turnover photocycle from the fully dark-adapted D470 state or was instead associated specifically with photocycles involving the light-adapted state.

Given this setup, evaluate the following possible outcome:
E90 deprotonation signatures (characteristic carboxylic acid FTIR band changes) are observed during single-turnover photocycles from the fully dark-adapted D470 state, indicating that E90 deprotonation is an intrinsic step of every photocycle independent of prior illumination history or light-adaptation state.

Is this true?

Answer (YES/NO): NO